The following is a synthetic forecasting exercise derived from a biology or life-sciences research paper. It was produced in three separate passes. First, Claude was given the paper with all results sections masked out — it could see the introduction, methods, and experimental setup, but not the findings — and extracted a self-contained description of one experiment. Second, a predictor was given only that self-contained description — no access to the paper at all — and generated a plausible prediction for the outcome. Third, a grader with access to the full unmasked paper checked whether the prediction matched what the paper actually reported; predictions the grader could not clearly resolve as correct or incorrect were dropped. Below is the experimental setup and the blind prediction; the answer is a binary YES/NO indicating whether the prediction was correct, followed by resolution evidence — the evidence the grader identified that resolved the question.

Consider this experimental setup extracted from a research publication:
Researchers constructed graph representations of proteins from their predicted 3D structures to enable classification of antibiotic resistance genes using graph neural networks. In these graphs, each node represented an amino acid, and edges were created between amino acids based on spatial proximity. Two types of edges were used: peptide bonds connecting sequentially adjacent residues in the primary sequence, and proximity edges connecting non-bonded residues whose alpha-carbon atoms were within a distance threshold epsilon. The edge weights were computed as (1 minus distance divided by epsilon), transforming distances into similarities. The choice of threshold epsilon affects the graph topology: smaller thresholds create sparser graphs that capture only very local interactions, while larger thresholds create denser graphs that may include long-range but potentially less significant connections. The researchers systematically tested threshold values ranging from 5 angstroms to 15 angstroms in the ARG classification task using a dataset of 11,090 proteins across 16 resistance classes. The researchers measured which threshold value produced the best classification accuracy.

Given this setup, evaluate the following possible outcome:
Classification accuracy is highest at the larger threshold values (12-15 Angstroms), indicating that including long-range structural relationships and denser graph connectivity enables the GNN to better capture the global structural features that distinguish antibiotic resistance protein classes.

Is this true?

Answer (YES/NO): NO